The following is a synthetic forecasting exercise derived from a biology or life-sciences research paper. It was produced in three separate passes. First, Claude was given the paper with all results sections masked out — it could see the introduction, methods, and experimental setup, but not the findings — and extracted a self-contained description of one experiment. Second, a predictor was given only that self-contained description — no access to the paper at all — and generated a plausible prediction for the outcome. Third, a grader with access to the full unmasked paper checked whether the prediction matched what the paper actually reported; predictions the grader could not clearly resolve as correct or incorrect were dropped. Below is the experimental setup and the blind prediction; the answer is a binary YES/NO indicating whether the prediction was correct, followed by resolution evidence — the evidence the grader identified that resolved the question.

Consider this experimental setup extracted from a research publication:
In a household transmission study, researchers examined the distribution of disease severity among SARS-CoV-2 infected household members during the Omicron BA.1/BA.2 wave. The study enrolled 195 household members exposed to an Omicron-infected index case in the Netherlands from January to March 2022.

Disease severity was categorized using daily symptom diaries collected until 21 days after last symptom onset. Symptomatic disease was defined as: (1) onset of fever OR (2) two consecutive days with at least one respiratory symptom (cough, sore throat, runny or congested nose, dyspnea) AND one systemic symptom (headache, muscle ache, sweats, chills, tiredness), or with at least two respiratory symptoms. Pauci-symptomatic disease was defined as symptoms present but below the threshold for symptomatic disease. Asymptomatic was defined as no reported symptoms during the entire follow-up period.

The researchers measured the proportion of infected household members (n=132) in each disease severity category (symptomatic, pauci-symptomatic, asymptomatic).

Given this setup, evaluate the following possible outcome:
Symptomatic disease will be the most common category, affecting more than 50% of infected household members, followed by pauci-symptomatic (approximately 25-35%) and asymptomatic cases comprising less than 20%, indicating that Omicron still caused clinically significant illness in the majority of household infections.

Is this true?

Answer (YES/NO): YES